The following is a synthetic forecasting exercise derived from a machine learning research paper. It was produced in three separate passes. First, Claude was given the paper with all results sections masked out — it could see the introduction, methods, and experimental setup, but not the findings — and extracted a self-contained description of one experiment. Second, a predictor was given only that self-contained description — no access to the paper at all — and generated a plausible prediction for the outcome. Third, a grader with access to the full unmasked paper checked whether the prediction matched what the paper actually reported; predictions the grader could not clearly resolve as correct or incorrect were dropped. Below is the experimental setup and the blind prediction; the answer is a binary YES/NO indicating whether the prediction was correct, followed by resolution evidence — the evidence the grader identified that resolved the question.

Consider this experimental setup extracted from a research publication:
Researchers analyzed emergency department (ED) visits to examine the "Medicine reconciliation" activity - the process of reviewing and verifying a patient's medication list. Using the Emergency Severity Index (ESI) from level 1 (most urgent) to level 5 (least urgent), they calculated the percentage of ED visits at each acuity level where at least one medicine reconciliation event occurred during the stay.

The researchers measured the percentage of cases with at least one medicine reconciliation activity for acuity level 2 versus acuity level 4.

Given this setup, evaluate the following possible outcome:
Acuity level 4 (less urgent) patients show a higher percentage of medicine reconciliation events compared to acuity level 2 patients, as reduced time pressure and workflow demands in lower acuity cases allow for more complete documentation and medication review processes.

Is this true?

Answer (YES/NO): NO